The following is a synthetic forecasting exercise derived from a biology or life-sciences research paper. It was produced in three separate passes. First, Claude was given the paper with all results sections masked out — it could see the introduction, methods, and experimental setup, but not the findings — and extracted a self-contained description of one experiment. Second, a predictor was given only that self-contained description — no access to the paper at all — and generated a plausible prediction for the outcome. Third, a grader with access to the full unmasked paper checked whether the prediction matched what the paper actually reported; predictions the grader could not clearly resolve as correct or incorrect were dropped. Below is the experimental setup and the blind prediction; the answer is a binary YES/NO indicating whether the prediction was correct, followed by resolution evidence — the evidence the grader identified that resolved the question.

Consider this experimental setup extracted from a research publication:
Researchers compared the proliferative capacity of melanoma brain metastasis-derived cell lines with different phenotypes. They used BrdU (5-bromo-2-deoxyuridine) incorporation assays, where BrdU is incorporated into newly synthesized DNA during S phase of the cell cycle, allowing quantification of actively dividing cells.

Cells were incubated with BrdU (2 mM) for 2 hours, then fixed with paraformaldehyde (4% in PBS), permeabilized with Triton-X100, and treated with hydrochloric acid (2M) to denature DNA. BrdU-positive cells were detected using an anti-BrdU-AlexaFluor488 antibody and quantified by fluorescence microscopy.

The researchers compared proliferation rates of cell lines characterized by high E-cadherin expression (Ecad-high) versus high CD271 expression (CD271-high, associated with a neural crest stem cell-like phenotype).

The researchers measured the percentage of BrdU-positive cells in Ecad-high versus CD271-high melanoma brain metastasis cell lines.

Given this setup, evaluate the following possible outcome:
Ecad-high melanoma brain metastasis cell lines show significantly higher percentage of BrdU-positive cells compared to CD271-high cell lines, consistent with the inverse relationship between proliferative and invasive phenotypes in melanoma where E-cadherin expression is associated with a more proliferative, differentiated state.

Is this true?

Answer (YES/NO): NO